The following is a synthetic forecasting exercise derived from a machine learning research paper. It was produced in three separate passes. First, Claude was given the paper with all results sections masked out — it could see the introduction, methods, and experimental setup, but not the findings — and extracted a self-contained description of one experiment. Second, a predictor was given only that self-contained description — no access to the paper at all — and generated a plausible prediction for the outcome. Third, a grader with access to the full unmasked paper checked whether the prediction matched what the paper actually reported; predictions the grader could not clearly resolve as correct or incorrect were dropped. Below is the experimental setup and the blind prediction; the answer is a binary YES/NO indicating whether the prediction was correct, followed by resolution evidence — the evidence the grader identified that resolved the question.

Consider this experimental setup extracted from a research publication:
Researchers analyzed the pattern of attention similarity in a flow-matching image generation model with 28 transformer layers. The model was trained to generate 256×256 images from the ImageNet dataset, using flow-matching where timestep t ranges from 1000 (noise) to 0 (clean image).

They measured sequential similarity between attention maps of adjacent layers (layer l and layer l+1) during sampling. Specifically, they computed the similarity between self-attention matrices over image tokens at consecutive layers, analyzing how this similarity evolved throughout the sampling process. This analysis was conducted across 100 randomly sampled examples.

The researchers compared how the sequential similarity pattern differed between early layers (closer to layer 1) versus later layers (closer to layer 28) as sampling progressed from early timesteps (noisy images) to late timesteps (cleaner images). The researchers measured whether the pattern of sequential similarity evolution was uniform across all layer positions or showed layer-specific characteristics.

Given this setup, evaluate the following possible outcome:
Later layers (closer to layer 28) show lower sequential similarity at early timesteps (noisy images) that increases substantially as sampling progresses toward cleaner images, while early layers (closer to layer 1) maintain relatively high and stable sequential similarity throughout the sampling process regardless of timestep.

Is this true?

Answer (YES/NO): NO